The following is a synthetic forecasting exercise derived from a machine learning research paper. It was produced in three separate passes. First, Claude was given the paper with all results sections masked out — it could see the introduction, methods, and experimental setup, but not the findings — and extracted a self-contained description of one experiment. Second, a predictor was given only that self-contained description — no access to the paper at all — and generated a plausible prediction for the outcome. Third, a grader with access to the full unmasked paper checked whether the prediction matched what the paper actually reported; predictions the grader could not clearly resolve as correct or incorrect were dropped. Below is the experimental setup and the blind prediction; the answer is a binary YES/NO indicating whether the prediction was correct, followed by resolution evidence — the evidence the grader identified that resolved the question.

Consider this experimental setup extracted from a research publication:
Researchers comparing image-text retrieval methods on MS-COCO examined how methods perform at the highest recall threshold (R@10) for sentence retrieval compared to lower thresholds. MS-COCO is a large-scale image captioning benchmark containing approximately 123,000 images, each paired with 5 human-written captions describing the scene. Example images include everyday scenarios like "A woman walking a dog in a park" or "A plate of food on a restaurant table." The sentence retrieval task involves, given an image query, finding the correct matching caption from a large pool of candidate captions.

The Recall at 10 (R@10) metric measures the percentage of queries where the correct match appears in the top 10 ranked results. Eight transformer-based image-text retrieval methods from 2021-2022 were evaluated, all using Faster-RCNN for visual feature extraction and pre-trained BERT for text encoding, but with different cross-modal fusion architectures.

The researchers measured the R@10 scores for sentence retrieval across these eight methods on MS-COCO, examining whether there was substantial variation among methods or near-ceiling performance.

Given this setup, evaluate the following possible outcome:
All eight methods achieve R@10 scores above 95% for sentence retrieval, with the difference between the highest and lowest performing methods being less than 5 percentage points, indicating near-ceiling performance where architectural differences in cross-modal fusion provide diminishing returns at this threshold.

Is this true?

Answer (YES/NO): YES